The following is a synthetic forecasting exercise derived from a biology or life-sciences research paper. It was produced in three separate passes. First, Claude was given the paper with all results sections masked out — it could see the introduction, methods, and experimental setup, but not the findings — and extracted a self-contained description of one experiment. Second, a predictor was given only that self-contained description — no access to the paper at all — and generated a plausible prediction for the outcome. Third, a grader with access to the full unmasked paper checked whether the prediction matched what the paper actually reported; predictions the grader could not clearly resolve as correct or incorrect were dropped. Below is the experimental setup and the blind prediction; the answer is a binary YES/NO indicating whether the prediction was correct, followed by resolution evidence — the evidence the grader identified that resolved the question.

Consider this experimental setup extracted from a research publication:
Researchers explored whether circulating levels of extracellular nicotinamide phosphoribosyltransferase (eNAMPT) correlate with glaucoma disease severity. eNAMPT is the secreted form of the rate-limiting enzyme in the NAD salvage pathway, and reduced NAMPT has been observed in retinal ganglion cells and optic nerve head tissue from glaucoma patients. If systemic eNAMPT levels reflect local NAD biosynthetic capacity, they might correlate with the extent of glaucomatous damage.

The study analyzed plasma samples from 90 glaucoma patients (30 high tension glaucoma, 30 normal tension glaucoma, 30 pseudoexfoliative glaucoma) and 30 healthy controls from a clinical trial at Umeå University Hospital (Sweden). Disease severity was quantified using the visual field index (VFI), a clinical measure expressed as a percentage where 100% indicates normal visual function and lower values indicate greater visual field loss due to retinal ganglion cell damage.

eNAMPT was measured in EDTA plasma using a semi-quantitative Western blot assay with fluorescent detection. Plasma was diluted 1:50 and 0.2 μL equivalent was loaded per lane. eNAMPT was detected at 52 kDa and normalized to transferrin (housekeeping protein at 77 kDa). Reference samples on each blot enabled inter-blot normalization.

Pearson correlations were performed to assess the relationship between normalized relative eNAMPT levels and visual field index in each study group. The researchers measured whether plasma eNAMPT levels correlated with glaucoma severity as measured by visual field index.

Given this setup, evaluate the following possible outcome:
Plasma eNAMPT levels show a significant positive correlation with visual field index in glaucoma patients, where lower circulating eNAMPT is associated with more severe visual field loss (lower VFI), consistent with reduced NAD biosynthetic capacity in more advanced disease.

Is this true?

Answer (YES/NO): NO